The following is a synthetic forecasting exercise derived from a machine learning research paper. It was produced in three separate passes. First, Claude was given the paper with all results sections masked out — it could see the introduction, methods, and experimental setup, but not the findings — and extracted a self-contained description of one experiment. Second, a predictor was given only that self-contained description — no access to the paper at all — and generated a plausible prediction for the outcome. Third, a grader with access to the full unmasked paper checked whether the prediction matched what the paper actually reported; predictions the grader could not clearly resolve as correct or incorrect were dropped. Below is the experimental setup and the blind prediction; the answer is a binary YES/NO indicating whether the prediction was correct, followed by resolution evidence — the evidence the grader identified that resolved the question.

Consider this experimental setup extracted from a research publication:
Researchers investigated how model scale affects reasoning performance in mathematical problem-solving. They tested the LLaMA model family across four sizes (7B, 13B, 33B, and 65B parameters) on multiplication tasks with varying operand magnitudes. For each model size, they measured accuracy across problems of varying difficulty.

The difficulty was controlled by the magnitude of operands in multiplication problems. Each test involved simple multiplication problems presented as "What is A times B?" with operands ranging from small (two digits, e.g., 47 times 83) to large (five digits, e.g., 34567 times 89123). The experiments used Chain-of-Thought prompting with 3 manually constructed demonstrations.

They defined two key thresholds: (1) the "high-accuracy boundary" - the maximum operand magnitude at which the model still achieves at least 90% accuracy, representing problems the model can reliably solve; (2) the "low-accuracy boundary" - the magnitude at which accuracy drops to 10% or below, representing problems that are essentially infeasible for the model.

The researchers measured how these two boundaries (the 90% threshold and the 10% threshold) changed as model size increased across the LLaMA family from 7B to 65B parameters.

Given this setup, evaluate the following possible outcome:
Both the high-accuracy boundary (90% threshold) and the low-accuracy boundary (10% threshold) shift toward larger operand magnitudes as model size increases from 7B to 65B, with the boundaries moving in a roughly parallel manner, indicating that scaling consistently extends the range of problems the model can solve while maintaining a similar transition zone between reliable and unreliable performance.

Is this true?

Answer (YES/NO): NO